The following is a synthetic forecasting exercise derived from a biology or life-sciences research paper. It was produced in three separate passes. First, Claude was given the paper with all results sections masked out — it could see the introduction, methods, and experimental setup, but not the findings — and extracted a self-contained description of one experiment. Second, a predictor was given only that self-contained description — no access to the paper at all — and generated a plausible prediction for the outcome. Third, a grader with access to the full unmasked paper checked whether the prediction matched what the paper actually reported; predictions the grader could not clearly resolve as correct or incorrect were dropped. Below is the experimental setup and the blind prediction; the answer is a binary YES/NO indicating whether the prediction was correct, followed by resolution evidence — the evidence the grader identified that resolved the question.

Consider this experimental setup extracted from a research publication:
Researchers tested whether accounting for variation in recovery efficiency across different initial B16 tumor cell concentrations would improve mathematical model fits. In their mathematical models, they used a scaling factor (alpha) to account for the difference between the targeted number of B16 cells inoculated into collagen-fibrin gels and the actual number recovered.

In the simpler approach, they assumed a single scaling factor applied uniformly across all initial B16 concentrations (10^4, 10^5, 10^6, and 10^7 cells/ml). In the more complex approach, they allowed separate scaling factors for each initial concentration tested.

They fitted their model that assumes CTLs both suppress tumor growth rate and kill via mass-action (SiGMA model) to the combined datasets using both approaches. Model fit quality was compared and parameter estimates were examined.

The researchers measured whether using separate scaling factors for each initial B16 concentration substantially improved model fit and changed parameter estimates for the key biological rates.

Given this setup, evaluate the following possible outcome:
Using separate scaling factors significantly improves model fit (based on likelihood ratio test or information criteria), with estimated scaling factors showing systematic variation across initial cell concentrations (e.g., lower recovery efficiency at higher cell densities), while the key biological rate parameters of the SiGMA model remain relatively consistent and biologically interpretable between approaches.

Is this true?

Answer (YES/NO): NO